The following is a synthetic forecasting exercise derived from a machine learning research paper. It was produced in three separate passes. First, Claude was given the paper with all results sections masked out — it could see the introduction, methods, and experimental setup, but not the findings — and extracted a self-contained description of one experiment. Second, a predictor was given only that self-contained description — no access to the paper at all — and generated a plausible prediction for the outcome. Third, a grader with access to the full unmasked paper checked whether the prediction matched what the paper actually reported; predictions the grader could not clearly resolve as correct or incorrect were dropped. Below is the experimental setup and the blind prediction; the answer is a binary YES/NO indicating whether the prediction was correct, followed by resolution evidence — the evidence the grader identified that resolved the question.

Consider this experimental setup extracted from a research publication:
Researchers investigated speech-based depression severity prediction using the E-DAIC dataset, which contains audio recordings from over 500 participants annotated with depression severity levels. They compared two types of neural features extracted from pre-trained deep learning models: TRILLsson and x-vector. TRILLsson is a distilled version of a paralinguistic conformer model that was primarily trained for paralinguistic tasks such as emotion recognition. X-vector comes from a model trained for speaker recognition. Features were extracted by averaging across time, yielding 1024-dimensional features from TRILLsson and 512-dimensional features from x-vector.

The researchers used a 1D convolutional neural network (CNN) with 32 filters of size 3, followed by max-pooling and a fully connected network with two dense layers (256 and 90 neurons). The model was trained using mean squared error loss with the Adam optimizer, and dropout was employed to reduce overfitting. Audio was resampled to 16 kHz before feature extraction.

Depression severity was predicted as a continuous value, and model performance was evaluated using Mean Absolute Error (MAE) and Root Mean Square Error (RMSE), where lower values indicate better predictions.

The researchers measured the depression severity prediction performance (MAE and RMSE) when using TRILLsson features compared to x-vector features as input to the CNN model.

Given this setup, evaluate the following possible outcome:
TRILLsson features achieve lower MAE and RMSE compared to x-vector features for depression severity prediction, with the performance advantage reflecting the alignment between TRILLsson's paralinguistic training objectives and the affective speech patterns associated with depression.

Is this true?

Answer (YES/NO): YES